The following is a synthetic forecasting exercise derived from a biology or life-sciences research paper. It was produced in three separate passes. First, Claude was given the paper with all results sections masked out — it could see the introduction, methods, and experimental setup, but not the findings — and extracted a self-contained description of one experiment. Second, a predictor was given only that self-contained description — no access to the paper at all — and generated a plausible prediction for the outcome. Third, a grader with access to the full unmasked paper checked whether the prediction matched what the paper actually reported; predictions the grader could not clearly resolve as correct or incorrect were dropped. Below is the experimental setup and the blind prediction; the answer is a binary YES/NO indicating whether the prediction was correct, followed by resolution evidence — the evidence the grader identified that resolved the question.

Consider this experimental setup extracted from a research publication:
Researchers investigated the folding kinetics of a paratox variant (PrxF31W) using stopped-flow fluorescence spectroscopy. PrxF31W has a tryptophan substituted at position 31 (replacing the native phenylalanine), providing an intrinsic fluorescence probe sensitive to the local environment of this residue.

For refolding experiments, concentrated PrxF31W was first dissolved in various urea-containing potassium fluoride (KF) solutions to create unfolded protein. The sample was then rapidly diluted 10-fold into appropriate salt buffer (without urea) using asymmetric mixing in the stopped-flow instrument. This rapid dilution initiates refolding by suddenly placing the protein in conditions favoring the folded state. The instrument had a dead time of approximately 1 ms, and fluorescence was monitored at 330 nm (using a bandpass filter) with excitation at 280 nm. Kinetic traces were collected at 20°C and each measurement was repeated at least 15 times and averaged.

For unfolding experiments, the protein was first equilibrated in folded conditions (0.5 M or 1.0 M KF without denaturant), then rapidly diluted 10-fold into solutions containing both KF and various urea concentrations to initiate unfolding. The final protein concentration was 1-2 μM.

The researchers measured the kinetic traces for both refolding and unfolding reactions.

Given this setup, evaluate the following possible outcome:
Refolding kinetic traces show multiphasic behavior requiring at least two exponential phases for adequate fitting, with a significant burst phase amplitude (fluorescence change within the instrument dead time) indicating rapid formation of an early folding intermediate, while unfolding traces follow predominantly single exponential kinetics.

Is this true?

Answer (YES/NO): NO